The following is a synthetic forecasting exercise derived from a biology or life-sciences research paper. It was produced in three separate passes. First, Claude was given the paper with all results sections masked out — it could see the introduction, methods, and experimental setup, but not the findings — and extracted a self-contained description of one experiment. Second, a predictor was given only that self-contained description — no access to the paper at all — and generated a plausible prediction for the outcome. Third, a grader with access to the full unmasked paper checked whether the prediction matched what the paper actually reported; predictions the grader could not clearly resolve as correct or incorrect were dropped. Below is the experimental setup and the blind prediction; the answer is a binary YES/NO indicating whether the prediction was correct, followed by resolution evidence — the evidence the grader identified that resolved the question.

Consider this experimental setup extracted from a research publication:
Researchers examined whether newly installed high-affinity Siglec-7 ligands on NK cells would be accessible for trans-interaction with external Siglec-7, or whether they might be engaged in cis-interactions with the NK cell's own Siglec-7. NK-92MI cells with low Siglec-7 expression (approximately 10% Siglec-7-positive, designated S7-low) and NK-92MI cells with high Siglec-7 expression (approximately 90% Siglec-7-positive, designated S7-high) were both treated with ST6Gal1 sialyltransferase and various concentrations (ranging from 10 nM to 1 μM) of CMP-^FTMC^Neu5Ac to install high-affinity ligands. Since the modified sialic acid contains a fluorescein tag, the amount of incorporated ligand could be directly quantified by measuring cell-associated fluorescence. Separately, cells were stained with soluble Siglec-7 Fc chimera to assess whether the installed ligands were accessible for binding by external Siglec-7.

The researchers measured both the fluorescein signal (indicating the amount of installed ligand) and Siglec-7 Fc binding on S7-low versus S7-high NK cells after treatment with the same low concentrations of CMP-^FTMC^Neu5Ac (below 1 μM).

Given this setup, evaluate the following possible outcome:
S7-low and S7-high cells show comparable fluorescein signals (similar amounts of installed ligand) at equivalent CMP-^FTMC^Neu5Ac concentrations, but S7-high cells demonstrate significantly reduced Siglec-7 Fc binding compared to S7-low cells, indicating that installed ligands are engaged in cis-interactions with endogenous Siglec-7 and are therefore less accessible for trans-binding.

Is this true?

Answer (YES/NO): YES